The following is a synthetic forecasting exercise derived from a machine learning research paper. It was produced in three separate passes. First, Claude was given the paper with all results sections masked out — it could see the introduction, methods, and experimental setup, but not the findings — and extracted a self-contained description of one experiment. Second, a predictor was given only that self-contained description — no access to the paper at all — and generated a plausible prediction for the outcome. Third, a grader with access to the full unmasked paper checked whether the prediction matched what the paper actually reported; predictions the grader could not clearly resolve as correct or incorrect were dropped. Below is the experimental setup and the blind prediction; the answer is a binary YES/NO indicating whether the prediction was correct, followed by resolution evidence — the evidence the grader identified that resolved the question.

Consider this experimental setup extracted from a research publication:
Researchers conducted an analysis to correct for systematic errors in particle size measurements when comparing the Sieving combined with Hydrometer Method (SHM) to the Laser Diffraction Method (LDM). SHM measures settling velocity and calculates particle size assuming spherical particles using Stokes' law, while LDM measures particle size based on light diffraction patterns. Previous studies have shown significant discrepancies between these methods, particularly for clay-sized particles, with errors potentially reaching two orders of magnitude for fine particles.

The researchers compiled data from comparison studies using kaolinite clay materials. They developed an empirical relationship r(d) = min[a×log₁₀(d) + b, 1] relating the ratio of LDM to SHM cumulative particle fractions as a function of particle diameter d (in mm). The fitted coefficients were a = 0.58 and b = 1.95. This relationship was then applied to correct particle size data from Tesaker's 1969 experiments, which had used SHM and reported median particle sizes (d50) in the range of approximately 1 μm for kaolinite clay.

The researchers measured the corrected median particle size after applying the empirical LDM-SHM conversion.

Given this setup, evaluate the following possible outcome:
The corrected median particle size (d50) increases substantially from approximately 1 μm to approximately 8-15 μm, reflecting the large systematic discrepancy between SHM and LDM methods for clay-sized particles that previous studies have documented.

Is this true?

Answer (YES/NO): NO